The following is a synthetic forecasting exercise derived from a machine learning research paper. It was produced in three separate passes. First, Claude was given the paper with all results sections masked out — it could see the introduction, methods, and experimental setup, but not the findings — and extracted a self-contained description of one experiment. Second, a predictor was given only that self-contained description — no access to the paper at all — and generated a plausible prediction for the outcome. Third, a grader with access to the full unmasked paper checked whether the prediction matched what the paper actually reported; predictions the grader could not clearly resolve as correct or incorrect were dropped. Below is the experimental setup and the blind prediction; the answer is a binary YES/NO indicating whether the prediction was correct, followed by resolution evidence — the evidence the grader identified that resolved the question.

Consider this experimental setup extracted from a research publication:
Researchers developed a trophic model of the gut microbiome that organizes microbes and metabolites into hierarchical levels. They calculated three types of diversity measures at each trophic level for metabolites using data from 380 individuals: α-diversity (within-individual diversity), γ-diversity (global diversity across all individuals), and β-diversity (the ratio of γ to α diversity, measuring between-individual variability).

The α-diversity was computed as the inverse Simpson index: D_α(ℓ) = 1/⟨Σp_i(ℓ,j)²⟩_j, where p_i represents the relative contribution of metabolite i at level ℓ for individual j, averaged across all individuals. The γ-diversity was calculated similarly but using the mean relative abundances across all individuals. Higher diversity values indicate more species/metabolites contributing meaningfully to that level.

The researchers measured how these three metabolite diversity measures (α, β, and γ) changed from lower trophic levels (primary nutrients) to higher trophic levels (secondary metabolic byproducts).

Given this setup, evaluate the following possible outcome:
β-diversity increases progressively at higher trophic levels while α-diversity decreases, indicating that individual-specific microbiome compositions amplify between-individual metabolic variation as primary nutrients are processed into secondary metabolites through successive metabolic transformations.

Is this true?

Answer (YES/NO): NO